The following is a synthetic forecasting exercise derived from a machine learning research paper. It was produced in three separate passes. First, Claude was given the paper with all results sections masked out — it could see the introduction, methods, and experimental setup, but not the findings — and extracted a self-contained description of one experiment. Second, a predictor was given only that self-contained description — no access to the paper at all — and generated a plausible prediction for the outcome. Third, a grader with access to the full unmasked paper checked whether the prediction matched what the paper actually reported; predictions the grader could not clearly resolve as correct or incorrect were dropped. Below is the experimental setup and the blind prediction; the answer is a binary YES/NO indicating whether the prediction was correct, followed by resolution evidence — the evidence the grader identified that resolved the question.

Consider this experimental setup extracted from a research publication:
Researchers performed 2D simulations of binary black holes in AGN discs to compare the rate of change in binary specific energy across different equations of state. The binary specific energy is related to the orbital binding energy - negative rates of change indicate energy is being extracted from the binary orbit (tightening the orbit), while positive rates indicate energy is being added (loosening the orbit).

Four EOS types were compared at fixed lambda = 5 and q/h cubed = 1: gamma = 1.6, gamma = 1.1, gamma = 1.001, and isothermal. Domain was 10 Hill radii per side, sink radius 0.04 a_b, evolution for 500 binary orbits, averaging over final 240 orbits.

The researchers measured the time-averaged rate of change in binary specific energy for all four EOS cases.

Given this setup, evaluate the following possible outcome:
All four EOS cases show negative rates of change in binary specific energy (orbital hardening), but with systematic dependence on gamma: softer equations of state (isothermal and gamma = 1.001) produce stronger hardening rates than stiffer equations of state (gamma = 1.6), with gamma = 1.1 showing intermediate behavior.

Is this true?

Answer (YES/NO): NO